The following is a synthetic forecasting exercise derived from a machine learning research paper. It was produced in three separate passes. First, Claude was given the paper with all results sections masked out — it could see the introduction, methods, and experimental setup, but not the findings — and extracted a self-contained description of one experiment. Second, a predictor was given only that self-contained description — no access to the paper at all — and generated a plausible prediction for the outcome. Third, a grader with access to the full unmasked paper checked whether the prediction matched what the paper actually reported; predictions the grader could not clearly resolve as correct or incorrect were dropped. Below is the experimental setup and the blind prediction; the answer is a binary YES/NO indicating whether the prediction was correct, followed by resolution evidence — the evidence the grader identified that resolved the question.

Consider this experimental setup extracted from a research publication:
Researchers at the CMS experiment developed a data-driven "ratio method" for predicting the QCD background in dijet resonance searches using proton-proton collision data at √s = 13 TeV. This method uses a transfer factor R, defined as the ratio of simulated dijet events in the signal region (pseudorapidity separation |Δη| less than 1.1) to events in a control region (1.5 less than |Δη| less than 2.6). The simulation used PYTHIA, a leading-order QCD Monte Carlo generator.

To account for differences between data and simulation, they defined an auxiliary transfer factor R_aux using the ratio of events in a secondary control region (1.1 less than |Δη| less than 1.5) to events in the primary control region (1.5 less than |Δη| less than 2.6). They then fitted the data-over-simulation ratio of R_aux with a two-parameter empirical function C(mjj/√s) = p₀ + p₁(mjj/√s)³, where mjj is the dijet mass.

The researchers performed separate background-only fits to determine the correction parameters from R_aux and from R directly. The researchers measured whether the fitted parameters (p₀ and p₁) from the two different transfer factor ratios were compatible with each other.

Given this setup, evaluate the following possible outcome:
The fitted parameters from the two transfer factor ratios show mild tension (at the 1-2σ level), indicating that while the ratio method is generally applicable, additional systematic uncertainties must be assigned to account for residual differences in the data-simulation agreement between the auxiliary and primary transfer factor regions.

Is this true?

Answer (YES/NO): NO